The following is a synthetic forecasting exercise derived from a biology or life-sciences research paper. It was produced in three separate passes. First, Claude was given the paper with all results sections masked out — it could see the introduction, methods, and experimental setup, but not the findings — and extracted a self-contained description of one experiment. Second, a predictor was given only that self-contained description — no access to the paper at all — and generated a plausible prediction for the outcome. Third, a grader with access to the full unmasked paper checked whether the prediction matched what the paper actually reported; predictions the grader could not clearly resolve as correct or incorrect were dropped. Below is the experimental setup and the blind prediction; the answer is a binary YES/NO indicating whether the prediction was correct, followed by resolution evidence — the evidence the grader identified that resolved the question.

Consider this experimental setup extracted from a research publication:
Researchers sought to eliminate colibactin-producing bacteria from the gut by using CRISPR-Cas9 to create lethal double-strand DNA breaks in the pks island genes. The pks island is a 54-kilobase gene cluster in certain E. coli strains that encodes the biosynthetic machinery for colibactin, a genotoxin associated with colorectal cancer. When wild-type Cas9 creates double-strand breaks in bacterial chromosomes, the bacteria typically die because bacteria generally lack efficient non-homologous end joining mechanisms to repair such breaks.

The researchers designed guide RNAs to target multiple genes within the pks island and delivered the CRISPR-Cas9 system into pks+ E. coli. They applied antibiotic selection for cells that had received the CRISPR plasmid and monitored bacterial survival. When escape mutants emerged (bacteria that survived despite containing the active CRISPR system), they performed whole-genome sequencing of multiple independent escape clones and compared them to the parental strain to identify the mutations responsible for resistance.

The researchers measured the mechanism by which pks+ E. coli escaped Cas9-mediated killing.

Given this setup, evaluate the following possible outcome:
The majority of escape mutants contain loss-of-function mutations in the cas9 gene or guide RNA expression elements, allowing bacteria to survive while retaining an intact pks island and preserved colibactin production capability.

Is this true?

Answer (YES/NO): YES